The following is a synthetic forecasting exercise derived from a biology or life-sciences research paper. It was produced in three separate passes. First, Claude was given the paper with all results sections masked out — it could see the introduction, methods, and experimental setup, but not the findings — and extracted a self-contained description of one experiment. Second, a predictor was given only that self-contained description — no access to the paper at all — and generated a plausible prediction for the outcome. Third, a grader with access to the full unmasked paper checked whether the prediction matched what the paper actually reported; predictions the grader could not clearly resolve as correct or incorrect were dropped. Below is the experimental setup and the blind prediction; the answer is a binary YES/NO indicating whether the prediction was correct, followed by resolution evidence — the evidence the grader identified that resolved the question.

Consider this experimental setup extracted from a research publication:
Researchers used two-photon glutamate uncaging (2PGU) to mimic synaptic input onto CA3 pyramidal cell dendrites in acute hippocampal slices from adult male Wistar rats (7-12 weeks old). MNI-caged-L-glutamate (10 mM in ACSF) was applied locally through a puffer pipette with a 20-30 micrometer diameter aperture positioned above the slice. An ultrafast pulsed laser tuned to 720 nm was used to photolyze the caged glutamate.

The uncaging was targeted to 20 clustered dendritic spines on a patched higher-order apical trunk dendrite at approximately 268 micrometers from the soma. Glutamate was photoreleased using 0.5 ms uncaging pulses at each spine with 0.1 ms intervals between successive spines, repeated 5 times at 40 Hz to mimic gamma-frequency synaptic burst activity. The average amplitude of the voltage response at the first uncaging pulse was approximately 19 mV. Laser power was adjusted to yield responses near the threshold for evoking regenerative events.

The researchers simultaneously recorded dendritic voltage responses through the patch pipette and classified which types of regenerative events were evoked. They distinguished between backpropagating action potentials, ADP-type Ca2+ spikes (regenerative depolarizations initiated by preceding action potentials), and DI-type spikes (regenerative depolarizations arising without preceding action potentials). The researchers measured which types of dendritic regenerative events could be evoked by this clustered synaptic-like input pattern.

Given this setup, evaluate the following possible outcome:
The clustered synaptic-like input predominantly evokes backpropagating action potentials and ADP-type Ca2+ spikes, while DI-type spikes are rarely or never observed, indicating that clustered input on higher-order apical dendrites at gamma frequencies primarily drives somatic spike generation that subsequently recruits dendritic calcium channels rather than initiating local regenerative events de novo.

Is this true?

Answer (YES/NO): NO